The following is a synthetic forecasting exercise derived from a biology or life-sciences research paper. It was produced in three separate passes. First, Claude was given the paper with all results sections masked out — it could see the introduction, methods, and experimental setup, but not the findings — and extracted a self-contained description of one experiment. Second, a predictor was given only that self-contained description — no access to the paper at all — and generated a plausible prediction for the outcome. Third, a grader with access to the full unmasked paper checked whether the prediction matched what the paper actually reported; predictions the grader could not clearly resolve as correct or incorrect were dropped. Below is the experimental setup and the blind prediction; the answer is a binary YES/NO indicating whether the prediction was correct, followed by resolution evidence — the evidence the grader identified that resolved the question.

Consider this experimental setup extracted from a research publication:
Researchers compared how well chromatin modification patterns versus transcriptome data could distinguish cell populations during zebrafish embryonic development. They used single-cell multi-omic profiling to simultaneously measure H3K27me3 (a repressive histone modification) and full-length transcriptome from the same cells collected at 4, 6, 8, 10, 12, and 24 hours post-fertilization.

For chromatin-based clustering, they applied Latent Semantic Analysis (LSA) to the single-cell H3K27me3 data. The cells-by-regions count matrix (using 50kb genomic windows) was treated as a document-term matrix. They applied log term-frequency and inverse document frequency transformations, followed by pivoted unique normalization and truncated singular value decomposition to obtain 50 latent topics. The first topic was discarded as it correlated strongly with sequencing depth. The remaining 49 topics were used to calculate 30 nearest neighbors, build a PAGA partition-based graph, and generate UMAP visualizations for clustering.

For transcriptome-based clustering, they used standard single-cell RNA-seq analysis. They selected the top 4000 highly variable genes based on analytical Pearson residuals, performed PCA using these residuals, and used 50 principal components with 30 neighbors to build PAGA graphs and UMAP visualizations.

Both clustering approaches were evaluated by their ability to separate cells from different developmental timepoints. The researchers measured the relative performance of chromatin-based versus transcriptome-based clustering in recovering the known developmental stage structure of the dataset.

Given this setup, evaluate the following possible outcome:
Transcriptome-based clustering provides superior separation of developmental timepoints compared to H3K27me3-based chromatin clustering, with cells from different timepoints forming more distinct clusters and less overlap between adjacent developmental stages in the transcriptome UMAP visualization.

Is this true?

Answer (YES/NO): YES